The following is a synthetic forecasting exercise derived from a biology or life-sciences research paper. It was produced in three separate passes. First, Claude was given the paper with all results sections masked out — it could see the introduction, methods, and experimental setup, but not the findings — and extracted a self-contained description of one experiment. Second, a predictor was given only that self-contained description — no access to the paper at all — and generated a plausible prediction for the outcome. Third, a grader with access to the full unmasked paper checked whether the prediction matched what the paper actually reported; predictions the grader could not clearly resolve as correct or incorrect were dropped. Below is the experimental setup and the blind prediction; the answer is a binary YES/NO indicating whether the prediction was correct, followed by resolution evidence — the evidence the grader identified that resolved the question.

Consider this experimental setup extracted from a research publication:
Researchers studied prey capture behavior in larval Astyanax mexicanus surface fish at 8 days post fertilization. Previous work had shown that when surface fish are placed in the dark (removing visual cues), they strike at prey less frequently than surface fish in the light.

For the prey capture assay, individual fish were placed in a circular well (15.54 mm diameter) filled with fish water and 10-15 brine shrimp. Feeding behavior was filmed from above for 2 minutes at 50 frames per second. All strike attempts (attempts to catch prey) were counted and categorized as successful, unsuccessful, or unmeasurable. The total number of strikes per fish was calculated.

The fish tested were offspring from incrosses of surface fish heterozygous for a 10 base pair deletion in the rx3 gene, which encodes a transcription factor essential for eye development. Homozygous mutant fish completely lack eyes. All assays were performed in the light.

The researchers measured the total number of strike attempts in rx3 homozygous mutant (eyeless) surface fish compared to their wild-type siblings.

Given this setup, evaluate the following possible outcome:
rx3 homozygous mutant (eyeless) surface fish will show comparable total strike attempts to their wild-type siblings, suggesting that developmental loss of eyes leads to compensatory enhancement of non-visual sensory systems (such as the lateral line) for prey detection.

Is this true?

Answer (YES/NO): YES